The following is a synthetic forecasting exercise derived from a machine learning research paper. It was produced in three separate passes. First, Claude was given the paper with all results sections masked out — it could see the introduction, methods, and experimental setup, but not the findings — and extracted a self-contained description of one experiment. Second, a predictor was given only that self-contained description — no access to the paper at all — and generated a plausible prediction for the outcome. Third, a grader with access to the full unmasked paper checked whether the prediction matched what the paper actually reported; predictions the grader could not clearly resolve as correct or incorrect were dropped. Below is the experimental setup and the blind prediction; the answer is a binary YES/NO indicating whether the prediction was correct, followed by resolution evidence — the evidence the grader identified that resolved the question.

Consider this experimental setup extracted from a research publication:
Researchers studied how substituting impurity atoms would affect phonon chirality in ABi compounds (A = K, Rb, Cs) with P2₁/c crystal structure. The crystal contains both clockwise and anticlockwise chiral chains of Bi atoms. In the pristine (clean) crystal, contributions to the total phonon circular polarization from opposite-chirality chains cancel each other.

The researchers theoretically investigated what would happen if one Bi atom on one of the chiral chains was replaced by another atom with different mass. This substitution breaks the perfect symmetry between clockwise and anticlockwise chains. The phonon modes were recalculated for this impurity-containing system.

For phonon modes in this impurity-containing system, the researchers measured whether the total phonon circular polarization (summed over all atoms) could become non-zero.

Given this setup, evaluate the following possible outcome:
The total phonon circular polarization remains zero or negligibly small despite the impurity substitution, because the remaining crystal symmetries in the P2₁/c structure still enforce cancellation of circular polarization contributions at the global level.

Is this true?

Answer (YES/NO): NO